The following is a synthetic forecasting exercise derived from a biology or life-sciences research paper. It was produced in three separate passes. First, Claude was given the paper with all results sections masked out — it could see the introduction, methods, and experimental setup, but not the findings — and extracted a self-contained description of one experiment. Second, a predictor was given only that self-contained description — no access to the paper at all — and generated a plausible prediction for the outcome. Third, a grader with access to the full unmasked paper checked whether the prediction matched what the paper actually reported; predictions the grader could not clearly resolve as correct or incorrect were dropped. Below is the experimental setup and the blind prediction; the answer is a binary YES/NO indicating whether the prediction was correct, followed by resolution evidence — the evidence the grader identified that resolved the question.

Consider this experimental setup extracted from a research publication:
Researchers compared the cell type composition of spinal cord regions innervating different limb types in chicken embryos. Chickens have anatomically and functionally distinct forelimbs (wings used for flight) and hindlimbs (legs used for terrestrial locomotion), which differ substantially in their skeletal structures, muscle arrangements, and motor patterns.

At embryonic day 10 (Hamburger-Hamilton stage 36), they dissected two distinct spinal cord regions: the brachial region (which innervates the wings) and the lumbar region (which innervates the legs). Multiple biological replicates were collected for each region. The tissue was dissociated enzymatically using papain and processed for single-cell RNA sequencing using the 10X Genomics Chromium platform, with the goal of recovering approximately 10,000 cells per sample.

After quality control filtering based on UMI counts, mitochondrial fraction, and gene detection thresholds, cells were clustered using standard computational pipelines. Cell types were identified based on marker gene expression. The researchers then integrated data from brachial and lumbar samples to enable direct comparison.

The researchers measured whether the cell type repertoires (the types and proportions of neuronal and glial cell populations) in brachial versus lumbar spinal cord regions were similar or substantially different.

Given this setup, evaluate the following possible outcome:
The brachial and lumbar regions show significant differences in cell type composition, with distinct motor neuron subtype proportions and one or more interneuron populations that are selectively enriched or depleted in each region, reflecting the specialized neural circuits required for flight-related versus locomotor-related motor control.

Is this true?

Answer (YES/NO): NO